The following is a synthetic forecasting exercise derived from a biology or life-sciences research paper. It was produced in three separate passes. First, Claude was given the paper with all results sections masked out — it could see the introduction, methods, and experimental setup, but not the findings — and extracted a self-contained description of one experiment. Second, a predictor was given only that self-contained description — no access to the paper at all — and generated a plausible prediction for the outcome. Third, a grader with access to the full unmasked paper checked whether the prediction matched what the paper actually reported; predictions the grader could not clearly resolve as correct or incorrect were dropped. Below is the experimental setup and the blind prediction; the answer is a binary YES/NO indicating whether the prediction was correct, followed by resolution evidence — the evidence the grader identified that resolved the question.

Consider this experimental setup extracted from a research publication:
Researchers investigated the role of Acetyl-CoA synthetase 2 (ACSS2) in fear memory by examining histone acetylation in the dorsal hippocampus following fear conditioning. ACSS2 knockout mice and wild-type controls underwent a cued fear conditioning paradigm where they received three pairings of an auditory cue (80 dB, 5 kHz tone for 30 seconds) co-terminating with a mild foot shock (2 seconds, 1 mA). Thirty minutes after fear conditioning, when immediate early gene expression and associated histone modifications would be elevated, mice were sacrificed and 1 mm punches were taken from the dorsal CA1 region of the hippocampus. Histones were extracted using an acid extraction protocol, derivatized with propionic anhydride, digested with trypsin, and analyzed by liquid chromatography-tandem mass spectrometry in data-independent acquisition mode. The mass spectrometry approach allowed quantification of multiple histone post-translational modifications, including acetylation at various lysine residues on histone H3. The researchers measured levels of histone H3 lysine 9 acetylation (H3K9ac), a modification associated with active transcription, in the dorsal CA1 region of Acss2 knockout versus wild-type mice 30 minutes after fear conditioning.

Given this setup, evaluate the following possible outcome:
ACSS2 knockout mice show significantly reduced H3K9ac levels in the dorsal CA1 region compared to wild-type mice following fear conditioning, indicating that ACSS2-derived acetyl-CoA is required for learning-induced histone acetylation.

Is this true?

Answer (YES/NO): YES